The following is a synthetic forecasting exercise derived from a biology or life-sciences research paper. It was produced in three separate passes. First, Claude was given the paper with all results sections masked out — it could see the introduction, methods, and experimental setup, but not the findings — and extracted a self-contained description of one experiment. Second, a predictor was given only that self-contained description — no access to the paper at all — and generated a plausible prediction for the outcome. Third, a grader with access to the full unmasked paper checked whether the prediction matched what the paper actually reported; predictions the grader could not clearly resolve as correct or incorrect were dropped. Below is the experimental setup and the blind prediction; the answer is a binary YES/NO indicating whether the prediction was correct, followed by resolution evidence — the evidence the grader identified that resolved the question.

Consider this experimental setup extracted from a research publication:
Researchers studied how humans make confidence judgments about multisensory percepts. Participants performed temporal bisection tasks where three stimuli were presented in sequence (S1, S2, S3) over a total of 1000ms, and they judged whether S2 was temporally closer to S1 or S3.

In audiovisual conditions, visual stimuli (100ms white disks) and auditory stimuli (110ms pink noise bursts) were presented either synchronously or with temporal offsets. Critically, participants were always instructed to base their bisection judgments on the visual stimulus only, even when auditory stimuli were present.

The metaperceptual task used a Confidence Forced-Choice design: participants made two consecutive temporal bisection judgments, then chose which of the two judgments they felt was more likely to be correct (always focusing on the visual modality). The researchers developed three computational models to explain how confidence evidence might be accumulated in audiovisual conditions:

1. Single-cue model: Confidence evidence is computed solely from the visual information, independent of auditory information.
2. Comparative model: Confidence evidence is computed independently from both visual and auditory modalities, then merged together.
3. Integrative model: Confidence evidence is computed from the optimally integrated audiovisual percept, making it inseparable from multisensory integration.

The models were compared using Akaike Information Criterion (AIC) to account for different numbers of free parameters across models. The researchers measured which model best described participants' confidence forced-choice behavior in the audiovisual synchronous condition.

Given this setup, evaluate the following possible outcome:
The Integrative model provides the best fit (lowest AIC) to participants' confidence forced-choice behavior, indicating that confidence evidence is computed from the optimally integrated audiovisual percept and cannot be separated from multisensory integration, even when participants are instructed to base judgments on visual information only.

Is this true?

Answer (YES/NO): YES